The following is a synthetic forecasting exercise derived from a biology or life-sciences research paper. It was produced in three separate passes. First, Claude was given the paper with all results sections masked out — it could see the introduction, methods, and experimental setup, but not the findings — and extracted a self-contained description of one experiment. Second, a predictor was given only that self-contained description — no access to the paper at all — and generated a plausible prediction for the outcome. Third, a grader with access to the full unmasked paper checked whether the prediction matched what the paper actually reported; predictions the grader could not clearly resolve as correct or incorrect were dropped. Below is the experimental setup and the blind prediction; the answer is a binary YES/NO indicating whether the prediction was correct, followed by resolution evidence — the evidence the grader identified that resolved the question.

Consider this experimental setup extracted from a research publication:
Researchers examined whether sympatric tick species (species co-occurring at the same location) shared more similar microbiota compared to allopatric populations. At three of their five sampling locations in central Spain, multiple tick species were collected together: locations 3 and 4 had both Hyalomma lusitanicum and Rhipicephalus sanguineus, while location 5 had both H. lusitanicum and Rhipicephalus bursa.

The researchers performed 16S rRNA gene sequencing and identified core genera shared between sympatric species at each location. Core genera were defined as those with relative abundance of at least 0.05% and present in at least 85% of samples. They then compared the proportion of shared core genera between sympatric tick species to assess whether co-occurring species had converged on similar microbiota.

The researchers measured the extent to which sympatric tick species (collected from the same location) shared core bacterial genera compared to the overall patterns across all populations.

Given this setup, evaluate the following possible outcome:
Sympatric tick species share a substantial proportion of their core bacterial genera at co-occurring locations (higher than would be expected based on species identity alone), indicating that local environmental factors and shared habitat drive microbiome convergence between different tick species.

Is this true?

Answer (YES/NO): NO